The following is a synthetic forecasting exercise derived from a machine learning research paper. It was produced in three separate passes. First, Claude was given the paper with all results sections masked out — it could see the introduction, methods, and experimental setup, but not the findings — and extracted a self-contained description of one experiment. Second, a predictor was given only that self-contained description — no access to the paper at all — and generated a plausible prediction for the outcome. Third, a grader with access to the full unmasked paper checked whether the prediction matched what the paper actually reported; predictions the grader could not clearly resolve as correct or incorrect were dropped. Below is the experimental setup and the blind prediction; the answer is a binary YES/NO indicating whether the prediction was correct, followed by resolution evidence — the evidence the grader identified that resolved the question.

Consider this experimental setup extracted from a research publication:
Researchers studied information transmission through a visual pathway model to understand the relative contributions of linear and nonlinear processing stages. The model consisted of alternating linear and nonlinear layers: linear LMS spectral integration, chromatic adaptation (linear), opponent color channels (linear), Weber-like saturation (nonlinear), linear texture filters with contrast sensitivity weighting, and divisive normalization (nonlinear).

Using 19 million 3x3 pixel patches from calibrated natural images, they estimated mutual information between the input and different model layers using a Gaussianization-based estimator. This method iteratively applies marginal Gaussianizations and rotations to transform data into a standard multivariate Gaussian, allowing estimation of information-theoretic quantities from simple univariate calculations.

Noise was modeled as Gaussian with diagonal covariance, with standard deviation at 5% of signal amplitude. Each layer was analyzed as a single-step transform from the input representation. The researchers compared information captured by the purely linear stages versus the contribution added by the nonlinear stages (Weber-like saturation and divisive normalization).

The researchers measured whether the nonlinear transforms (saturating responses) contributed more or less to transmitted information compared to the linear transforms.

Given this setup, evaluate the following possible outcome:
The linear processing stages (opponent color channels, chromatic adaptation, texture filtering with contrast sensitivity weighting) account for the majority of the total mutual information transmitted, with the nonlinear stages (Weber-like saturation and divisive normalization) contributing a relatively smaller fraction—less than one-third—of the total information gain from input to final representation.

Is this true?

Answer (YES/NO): YES